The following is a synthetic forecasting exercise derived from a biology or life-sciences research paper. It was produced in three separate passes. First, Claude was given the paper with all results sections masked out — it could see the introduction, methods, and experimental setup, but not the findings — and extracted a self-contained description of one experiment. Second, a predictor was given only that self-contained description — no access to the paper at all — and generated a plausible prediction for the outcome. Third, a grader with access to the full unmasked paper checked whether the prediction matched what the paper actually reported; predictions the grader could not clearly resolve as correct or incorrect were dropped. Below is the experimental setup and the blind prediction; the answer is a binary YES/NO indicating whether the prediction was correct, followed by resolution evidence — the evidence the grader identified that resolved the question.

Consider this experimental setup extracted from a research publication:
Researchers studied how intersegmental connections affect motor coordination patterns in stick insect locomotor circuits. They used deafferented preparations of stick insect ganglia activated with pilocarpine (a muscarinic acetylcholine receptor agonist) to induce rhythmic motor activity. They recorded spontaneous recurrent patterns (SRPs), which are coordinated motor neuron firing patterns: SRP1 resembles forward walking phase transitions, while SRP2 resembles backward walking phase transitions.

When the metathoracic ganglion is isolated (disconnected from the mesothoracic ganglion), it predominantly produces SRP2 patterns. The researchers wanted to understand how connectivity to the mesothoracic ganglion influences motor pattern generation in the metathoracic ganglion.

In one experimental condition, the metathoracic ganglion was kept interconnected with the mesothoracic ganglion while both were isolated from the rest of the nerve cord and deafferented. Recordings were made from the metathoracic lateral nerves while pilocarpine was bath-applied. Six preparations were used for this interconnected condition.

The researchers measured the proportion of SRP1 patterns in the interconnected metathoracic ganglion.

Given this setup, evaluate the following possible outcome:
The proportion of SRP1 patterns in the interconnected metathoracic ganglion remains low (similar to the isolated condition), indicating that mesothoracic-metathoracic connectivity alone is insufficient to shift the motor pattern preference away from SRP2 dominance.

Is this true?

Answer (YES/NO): NO